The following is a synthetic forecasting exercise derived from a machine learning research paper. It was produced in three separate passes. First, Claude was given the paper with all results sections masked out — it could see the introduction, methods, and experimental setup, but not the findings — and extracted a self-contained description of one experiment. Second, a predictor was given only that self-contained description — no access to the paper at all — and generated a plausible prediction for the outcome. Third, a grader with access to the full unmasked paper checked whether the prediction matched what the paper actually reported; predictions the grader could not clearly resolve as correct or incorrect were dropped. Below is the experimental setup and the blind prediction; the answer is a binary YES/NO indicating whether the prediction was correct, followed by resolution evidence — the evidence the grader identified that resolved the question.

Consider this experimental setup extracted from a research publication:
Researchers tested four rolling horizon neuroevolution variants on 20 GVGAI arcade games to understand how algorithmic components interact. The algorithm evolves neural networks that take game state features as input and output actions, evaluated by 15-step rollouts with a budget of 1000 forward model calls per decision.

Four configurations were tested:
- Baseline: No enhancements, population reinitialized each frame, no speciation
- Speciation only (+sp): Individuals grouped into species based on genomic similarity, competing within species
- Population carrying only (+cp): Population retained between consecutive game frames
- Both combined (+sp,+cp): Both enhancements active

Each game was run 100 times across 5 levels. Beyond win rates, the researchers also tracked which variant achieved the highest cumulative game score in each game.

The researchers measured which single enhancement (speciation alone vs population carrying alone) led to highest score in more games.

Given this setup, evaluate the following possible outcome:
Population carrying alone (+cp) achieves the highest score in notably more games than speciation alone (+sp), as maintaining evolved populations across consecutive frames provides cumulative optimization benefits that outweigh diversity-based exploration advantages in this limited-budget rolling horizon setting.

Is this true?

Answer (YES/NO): YES